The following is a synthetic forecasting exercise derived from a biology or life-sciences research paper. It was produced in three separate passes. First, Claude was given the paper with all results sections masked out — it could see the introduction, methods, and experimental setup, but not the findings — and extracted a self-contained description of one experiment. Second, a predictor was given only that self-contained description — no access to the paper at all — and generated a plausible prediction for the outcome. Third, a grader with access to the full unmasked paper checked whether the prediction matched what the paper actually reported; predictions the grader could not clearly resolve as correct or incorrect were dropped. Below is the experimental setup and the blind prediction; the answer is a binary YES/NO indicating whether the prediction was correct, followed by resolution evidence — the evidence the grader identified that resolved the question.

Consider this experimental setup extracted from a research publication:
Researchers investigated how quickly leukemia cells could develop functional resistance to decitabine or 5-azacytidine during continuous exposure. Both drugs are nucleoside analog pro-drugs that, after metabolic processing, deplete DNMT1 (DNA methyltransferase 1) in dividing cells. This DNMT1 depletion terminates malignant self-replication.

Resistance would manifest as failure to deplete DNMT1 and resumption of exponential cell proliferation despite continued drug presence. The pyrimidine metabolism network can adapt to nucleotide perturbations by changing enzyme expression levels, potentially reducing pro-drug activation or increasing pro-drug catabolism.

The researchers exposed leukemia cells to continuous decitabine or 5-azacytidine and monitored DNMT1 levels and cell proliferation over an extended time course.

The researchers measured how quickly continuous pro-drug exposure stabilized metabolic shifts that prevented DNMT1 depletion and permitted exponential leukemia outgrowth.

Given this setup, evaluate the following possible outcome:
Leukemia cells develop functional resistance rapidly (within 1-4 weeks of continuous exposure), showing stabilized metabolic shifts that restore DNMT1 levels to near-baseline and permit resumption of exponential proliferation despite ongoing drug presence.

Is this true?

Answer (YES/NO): NO